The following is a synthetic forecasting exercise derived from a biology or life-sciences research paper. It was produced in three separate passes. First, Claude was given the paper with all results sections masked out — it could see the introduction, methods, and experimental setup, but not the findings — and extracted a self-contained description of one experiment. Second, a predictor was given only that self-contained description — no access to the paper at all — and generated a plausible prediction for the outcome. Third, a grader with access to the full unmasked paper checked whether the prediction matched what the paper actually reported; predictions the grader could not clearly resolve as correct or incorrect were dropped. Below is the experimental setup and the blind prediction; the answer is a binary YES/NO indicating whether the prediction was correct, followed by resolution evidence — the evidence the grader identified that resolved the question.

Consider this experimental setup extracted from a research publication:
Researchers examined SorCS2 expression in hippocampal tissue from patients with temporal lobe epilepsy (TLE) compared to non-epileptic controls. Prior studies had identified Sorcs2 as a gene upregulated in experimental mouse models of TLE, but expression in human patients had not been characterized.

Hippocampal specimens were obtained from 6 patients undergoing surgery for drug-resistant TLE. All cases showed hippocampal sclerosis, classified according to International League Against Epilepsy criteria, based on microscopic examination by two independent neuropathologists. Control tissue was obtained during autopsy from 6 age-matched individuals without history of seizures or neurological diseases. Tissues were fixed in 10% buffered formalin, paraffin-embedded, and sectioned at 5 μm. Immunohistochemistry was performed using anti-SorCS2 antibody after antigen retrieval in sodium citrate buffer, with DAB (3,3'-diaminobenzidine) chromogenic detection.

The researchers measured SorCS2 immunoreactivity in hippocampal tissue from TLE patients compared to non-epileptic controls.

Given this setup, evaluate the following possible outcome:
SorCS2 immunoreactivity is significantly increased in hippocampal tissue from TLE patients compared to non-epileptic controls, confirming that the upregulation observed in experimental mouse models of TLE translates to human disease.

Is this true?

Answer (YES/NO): YES